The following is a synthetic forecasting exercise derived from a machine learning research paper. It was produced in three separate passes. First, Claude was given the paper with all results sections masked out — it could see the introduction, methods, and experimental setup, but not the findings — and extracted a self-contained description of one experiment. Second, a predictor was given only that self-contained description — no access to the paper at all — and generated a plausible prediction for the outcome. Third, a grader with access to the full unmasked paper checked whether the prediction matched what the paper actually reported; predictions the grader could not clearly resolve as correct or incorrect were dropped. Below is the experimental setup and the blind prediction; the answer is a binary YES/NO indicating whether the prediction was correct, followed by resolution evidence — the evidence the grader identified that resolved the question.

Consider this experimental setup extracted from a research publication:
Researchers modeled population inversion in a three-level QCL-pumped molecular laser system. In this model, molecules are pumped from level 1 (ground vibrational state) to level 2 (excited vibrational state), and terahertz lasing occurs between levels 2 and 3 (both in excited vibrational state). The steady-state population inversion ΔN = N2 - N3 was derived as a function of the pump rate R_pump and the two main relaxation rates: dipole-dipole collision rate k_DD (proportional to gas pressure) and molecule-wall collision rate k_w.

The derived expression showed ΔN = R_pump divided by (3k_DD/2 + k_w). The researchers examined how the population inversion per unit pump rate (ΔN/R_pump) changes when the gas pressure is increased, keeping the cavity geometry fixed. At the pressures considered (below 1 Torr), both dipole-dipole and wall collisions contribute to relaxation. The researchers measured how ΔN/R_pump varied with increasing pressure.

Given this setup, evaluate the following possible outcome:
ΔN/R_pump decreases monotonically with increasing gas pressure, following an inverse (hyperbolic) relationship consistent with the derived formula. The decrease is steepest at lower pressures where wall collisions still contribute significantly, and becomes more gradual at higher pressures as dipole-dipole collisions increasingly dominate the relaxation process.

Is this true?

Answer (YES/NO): YES